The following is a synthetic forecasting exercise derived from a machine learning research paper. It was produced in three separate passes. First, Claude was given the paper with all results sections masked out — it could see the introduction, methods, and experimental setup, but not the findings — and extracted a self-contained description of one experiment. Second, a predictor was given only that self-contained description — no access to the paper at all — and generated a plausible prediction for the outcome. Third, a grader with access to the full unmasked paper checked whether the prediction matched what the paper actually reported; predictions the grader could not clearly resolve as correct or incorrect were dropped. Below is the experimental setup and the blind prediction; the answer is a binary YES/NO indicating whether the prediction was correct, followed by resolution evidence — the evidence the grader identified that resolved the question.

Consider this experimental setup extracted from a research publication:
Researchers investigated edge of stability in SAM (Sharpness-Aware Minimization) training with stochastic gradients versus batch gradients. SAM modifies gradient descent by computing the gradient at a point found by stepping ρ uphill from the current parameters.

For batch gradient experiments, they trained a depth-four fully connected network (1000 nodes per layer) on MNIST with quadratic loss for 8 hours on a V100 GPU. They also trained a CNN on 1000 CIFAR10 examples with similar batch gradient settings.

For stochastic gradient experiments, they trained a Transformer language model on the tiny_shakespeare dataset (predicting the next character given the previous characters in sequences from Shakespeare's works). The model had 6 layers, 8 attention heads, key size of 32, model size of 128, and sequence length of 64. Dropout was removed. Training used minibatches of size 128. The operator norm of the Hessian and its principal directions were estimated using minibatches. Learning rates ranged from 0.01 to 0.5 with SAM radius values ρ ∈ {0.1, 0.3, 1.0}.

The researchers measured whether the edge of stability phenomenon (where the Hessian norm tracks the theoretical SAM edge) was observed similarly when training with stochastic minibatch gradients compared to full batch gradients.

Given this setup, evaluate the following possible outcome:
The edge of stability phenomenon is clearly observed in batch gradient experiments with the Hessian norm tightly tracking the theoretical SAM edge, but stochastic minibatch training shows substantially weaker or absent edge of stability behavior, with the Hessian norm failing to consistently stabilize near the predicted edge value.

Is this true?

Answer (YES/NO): NO